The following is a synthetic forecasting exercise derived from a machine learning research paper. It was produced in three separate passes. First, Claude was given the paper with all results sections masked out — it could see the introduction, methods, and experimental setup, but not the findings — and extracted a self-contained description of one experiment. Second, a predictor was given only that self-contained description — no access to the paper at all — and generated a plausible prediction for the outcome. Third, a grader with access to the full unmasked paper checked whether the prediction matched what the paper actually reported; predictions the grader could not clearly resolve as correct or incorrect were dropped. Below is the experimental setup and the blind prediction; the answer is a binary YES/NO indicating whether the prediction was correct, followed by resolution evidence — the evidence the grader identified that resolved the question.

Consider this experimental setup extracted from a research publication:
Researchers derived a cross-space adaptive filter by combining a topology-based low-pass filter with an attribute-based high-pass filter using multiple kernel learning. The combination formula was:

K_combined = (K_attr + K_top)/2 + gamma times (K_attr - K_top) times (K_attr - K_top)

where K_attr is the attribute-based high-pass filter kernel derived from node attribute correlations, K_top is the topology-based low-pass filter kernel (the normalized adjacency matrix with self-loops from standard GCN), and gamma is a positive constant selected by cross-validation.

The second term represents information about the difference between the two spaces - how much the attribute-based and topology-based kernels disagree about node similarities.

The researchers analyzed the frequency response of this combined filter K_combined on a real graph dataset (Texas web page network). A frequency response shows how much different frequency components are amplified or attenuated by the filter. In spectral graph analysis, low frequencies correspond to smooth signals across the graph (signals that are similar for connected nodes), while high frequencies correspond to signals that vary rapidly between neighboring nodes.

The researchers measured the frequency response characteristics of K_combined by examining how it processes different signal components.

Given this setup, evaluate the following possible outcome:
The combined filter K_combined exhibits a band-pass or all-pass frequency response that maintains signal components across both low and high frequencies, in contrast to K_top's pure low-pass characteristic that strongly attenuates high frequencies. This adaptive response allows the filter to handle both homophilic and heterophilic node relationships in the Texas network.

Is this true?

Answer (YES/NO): NO